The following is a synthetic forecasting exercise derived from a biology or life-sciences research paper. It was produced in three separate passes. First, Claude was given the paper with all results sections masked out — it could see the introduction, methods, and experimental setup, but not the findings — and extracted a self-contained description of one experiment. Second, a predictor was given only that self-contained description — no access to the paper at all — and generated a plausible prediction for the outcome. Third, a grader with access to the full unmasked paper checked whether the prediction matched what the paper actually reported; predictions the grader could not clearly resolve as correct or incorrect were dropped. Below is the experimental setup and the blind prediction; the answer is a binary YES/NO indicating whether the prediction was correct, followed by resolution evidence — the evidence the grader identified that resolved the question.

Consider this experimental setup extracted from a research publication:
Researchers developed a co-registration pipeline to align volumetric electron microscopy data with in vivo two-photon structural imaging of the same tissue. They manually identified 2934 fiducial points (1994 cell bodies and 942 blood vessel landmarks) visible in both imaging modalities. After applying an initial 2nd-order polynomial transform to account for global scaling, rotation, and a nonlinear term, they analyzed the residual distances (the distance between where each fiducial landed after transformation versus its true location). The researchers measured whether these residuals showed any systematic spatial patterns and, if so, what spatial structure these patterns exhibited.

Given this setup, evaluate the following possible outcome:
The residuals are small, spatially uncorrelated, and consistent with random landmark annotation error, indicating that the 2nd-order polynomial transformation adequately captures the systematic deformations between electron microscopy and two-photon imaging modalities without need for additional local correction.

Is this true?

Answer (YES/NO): NO